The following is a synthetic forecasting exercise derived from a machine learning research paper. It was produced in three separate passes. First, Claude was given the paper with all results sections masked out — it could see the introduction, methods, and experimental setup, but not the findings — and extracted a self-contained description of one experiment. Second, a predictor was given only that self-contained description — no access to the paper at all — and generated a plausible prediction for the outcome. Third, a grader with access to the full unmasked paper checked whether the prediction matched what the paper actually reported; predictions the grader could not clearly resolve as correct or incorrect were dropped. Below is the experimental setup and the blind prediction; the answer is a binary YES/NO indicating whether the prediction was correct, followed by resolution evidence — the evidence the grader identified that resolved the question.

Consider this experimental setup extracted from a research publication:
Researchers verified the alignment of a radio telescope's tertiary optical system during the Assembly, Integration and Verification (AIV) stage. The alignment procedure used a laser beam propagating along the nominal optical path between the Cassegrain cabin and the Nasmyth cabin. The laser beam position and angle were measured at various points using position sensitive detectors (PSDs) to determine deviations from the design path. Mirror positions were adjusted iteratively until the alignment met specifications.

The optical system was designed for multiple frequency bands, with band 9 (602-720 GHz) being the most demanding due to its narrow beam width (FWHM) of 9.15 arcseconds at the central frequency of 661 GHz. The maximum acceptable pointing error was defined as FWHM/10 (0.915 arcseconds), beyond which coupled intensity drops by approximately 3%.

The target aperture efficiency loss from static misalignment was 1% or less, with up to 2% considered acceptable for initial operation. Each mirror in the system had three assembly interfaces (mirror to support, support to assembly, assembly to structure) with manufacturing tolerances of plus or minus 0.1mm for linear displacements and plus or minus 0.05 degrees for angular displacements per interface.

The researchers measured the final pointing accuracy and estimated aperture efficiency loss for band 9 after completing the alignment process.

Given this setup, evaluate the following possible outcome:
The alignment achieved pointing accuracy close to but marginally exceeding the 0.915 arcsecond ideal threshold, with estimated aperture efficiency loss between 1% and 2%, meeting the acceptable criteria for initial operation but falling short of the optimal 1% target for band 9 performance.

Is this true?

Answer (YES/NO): NO